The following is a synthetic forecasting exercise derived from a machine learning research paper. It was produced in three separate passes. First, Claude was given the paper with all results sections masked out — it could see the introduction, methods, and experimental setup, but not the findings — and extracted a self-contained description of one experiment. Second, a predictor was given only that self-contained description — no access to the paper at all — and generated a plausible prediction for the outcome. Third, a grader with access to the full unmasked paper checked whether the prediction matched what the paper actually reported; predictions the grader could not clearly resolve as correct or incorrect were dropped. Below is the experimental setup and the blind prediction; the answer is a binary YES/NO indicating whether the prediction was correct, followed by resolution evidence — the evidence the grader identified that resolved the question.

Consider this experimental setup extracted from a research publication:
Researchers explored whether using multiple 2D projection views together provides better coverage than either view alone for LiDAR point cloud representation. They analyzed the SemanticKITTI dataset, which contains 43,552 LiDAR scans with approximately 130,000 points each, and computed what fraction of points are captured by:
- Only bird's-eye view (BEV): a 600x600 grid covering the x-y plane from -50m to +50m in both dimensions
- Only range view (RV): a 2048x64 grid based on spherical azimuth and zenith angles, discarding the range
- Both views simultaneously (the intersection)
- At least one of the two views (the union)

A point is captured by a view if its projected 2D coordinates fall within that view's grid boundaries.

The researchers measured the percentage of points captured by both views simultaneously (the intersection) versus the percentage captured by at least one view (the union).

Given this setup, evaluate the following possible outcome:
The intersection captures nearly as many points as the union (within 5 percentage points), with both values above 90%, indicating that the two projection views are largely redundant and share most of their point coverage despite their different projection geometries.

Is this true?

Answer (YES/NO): YES